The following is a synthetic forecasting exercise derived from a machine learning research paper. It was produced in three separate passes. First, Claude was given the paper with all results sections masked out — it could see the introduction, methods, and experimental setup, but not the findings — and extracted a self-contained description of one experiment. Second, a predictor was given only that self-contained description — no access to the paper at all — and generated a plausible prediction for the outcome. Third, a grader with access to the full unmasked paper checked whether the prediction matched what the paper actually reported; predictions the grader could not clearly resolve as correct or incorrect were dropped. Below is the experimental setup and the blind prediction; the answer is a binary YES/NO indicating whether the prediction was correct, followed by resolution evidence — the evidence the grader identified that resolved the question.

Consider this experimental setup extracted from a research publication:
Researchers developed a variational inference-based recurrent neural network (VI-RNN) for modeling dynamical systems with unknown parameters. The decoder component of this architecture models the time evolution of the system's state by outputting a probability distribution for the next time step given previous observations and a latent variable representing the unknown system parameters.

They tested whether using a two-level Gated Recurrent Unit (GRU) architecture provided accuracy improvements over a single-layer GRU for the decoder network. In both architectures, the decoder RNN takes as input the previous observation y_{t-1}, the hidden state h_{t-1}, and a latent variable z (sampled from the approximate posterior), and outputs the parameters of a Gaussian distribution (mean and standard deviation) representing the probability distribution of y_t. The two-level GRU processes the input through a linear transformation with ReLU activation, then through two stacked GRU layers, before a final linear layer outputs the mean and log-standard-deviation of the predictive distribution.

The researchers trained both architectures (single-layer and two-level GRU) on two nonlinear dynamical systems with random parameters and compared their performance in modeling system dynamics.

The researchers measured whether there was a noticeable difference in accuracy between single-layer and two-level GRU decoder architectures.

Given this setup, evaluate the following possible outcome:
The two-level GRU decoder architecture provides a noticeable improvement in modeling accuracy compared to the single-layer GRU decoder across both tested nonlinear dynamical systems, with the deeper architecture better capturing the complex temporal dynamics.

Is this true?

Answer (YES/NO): NO